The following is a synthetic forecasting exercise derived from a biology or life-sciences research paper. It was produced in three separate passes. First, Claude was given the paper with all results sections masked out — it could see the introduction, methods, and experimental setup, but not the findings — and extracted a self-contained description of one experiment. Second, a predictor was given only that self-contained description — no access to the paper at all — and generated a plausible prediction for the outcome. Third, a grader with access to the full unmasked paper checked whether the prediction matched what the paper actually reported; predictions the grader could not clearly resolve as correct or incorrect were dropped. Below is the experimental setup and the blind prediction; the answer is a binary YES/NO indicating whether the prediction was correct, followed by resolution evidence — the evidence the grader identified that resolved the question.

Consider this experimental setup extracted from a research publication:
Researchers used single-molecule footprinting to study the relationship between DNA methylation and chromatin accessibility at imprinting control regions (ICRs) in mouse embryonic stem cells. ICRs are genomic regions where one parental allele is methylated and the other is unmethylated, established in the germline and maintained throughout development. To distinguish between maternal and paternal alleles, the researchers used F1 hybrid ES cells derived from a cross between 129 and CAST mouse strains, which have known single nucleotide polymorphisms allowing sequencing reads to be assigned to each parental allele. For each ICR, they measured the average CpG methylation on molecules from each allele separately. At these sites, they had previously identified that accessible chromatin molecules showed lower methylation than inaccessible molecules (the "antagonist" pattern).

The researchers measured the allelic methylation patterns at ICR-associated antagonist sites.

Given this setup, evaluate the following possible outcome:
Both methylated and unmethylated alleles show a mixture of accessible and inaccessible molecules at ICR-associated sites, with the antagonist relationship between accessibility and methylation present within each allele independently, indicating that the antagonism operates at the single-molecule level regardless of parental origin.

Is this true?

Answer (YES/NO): NO